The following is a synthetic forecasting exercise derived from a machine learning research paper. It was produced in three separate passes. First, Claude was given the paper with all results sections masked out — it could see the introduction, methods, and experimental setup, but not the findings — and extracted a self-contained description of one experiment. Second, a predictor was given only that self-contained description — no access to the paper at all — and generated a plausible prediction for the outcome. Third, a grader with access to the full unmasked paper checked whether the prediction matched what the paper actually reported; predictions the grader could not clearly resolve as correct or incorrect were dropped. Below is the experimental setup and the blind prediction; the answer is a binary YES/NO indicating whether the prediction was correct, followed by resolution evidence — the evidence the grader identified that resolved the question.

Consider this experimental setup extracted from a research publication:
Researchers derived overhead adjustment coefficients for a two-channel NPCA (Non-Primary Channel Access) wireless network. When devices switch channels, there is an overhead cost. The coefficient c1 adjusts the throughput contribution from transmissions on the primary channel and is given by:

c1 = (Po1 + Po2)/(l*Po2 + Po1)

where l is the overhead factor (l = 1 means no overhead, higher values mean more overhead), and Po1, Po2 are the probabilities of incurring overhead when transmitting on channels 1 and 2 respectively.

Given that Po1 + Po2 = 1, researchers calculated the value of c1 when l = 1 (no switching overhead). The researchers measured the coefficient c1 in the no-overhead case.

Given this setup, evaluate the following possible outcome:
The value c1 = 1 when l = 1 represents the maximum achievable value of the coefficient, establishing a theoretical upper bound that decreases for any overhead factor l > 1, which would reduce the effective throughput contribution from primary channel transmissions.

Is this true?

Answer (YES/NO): YES